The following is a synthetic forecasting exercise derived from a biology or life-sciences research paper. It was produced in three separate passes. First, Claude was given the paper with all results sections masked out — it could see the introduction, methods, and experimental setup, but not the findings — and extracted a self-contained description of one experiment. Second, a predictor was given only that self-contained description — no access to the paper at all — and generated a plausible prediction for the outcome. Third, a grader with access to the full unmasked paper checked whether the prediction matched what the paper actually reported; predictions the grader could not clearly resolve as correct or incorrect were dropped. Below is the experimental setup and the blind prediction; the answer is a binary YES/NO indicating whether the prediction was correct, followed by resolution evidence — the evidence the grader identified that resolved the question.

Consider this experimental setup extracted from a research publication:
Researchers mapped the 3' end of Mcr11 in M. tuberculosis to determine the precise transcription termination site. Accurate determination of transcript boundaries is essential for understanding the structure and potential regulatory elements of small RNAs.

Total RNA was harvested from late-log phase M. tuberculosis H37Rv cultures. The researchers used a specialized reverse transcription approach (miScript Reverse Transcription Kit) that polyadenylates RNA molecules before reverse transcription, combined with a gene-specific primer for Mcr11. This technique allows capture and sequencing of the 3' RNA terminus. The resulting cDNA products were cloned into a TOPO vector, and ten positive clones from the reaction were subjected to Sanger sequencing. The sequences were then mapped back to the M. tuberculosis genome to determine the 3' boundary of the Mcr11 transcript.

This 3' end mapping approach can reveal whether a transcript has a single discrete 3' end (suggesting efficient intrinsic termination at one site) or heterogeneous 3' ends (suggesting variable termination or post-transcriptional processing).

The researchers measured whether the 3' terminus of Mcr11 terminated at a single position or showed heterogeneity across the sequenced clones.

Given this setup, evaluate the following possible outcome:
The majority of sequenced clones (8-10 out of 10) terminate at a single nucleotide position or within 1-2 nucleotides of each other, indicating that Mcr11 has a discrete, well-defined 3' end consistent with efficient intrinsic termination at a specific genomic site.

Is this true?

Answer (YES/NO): YES